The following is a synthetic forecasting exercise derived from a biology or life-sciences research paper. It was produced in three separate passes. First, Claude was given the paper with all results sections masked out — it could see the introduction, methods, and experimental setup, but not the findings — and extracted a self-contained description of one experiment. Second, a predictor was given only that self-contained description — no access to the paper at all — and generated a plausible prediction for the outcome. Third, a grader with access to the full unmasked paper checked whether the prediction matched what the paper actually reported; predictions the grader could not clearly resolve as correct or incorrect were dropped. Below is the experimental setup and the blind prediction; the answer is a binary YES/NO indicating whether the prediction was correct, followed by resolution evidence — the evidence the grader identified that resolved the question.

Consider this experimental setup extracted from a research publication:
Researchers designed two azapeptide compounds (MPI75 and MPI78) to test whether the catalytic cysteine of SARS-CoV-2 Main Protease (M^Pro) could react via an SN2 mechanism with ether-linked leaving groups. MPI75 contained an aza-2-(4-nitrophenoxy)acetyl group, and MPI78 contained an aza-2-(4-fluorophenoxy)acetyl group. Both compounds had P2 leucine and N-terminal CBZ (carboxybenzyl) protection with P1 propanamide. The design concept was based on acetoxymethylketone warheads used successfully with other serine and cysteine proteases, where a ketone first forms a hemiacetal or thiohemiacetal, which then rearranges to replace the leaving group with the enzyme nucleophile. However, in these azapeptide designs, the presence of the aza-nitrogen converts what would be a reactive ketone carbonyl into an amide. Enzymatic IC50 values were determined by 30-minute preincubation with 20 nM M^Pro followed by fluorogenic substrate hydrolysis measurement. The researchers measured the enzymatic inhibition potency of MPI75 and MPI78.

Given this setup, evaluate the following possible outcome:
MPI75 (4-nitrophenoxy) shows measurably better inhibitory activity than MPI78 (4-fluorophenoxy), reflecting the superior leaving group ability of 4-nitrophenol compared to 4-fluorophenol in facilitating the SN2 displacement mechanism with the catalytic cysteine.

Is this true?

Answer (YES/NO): NO